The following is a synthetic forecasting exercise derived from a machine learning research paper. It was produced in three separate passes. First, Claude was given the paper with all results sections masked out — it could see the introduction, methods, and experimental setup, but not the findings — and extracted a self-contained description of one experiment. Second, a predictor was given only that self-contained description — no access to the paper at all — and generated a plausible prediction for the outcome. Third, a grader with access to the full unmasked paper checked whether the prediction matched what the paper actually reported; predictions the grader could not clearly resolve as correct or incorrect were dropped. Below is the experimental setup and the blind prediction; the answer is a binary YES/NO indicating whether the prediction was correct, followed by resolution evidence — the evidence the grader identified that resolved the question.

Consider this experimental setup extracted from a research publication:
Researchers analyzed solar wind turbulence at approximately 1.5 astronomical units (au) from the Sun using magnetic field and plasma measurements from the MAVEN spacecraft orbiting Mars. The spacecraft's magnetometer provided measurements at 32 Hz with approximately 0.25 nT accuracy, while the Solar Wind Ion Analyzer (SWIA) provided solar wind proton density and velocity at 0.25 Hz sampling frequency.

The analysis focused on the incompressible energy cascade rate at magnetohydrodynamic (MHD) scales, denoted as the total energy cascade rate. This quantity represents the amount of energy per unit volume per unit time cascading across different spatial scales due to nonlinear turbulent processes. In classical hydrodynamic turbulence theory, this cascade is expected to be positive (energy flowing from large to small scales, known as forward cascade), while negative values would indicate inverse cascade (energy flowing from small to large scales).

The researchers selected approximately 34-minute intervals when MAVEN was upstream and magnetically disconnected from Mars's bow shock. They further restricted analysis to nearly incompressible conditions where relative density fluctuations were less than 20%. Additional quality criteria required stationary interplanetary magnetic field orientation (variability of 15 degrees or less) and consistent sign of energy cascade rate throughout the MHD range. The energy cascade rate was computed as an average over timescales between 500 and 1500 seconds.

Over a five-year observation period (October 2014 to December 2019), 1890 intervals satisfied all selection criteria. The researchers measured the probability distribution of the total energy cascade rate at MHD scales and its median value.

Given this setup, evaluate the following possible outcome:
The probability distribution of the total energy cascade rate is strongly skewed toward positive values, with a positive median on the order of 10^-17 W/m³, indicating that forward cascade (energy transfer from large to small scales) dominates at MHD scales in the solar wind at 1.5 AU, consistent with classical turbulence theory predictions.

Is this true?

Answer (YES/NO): NO